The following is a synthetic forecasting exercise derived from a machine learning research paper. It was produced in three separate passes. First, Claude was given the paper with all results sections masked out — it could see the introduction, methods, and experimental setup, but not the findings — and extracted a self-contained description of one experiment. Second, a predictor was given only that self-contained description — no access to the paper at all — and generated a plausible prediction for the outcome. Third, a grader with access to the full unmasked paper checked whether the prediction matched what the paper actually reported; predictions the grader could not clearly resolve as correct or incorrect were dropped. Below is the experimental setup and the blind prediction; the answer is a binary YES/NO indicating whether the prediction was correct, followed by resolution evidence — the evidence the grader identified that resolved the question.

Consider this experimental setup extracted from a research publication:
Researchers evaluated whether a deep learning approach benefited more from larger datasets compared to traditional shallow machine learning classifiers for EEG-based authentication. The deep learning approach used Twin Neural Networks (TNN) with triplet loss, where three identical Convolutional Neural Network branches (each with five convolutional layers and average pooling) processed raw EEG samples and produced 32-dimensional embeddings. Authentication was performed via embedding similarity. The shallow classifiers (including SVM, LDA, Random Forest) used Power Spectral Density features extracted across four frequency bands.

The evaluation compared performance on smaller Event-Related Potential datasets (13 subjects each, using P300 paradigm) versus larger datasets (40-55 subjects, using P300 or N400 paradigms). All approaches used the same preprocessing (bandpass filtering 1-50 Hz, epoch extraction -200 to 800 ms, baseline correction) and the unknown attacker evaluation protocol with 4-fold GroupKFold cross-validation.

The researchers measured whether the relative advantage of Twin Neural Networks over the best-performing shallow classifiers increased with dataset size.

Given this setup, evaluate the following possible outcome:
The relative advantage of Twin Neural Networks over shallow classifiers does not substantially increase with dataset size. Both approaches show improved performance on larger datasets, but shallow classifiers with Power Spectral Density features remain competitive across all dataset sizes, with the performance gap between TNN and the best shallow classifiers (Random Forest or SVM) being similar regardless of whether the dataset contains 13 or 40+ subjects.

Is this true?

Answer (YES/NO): NO